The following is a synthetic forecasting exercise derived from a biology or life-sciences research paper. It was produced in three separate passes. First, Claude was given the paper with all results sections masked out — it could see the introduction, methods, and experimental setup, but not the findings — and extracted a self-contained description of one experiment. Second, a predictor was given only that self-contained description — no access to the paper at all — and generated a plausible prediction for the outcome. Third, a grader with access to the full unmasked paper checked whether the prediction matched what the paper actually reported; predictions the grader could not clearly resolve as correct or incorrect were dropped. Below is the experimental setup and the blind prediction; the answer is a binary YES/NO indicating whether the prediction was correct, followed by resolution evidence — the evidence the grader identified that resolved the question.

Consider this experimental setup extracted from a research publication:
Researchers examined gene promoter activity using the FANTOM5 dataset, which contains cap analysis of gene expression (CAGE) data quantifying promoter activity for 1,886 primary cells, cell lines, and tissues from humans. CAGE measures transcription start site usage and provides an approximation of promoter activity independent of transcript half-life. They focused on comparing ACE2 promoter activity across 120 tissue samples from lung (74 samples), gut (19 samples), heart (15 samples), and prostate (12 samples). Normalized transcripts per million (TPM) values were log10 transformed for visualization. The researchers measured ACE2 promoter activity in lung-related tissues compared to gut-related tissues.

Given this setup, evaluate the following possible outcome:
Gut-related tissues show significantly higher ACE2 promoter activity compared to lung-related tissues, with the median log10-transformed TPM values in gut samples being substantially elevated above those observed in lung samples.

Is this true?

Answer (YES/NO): YES